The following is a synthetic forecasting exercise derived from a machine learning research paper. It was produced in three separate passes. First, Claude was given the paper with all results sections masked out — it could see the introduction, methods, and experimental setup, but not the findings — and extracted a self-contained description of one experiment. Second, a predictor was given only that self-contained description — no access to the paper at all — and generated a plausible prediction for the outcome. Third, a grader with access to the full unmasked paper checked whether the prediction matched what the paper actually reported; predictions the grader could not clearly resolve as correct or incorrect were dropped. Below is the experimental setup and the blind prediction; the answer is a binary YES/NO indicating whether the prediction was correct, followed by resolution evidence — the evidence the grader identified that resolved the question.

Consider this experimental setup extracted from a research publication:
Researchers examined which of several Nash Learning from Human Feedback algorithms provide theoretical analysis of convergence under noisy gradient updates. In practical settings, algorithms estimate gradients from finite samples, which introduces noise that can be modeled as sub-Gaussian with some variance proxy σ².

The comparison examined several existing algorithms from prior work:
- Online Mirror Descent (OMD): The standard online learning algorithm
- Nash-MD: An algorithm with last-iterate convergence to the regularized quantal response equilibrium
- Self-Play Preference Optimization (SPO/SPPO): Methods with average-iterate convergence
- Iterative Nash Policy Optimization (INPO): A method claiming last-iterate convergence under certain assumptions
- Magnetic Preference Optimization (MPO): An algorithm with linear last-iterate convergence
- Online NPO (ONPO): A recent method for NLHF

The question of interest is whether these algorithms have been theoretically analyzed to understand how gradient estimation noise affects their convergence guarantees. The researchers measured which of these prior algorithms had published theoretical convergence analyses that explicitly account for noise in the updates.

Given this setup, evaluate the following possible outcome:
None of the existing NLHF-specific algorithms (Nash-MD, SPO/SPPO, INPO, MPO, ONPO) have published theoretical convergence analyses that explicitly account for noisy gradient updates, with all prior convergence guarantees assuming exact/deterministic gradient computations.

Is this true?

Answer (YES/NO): YES